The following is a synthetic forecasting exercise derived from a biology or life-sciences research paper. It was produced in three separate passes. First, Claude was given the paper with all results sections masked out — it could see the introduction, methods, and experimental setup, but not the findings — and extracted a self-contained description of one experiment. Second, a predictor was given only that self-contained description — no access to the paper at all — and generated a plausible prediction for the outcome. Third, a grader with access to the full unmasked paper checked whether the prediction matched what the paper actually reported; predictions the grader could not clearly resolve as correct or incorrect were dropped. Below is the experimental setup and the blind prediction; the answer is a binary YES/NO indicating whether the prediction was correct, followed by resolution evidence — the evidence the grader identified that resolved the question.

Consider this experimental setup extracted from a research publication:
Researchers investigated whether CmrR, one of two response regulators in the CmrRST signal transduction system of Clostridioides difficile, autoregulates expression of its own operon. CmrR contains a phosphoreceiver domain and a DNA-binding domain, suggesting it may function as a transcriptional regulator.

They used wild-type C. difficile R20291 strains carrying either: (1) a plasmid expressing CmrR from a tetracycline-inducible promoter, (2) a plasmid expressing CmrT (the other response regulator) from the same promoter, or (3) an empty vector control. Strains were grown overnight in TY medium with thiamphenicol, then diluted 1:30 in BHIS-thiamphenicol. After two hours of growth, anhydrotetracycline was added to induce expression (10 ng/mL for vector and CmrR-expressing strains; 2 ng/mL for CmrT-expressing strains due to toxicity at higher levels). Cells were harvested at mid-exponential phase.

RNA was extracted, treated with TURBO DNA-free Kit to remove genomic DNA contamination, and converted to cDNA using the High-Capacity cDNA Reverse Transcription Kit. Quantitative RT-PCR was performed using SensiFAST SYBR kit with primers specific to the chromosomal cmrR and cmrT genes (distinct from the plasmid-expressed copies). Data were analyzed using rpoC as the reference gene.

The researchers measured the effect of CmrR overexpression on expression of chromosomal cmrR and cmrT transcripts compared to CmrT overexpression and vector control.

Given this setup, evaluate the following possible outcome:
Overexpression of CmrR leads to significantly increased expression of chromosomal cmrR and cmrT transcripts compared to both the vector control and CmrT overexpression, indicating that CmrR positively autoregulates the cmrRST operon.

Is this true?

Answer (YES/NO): NO